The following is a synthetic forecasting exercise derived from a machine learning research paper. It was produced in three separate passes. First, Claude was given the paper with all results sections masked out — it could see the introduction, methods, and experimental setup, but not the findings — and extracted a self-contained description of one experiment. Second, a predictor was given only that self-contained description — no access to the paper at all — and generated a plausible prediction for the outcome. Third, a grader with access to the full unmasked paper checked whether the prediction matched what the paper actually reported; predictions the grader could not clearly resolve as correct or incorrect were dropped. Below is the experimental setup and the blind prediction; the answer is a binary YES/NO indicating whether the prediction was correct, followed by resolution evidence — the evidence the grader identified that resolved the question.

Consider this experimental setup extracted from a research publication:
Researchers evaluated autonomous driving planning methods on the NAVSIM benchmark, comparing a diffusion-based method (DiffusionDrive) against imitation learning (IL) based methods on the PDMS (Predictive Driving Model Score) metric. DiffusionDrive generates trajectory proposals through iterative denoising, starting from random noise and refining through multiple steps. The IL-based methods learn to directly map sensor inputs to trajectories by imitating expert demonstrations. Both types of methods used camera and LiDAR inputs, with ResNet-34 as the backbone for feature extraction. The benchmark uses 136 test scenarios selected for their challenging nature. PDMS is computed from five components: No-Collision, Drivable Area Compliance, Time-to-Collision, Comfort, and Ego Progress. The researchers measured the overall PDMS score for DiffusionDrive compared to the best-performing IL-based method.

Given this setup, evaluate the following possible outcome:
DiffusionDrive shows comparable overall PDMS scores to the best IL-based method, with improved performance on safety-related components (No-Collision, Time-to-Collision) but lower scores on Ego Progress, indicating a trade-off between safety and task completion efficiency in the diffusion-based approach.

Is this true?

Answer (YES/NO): NO